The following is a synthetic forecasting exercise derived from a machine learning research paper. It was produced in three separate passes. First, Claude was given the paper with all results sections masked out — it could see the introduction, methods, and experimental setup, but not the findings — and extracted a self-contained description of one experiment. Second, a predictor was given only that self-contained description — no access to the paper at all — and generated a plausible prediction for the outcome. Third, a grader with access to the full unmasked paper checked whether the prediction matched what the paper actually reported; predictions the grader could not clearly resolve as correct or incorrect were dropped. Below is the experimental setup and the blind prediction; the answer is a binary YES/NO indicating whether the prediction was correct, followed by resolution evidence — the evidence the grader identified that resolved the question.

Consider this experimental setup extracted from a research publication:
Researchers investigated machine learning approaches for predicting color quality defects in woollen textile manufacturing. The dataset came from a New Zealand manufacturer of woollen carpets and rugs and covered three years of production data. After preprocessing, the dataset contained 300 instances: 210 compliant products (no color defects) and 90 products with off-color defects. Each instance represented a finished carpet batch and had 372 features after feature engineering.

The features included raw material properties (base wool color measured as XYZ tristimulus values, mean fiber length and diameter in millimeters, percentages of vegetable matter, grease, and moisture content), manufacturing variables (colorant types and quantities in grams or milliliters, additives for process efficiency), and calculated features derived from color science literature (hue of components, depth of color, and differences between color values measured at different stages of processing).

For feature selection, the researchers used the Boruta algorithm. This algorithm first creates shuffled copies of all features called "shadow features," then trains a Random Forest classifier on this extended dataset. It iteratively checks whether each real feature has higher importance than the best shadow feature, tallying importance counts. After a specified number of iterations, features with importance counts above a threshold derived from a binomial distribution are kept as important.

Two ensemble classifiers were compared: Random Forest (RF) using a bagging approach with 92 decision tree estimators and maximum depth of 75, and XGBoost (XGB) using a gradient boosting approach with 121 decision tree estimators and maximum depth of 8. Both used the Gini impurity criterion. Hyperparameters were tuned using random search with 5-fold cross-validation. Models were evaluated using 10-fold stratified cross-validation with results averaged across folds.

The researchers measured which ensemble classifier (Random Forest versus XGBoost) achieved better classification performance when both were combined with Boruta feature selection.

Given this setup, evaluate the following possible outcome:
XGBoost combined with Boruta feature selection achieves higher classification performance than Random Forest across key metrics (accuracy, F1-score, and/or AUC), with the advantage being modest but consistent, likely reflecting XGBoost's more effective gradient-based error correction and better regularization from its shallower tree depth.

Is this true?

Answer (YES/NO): NO